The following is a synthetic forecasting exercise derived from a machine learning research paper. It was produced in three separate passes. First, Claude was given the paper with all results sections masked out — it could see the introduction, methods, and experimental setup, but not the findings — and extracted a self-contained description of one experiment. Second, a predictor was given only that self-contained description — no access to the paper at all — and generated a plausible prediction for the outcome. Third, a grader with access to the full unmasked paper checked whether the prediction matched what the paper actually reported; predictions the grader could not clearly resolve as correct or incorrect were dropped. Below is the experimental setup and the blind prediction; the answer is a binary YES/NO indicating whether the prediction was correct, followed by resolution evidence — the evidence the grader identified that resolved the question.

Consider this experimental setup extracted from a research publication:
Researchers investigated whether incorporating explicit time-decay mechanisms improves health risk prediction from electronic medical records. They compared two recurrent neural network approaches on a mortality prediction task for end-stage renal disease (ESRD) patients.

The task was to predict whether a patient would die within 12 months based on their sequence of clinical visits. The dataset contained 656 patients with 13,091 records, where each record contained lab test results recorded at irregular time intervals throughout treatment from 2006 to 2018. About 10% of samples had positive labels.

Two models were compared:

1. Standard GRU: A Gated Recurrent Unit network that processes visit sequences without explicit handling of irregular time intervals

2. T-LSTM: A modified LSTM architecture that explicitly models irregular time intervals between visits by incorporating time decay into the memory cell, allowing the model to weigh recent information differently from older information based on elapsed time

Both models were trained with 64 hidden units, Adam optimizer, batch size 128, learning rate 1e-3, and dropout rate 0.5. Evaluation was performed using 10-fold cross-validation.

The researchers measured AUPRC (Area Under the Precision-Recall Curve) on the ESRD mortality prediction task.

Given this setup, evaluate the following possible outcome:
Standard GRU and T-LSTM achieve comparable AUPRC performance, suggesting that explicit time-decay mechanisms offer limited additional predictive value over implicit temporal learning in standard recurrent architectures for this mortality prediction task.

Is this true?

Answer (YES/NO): YES